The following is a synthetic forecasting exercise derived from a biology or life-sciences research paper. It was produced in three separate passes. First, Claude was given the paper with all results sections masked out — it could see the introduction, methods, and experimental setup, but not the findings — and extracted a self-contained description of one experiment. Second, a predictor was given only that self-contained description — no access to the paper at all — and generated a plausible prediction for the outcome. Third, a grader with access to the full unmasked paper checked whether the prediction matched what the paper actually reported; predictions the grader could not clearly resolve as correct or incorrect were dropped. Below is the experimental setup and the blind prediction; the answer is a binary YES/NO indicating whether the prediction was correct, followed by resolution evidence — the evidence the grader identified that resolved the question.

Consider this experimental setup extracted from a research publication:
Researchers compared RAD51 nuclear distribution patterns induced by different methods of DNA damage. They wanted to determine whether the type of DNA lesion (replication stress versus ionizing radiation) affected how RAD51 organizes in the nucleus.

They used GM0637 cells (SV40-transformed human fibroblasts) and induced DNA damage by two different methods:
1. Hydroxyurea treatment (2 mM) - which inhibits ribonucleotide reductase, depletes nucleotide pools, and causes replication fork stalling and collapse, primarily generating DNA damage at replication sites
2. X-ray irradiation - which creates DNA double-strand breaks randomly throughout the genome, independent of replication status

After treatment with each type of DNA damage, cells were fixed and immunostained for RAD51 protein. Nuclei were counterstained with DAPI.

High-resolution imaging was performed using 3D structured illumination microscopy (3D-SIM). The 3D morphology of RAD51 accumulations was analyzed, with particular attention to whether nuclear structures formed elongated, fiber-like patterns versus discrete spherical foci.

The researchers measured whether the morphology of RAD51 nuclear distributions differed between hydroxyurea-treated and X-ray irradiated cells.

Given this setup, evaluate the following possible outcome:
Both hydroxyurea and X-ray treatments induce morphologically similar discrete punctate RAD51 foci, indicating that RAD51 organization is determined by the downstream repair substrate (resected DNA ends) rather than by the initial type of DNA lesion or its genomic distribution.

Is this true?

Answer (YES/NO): NO